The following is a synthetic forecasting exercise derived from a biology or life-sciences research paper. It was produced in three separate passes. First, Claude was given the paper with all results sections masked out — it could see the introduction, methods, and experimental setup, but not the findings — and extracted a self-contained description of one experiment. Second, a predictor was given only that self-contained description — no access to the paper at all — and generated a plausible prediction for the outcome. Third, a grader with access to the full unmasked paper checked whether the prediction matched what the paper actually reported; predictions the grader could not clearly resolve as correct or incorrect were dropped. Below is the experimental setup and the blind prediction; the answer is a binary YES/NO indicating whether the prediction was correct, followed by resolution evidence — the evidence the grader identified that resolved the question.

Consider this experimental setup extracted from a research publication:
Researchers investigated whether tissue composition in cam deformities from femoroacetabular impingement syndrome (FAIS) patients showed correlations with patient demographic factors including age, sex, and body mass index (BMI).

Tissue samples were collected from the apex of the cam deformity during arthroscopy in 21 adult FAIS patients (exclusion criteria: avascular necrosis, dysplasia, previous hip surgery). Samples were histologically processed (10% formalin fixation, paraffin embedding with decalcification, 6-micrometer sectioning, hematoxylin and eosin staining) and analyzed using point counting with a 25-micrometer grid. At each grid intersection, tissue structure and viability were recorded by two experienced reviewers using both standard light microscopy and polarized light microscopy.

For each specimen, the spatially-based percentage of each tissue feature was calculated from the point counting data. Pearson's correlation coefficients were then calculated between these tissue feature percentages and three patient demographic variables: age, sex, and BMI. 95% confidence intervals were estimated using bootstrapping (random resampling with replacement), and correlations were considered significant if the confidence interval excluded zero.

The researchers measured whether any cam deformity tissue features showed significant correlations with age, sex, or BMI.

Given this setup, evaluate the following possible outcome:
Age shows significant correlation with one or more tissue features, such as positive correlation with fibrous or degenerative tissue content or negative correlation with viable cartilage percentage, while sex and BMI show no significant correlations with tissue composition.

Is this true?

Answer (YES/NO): NO